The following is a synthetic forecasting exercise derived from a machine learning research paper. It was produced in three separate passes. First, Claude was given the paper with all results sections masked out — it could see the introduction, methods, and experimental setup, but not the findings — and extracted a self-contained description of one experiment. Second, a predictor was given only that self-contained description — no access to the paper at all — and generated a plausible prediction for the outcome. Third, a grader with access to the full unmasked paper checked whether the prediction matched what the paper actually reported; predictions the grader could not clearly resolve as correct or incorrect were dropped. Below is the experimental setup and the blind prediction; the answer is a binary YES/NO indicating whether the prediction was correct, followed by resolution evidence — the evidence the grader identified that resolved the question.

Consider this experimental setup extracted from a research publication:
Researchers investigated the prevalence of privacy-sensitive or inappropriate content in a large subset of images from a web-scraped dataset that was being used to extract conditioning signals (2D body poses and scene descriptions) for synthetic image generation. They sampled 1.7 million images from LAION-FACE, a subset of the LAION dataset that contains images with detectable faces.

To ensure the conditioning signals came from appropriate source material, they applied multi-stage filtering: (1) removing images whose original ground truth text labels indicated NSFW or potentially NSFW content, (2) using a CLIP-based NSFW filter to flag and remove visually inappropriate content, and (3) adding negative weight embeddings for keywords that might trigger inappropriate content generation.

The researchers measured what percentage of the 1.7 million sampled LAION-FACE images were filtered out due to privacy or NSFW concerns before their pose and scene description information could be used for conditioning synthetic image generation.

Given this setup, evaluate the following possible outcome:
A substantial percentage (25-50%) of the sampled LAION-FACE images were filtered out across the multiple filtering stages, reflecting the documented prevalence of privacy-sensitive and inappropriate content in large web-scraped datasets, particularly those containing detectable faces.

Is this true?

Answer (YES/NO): NO